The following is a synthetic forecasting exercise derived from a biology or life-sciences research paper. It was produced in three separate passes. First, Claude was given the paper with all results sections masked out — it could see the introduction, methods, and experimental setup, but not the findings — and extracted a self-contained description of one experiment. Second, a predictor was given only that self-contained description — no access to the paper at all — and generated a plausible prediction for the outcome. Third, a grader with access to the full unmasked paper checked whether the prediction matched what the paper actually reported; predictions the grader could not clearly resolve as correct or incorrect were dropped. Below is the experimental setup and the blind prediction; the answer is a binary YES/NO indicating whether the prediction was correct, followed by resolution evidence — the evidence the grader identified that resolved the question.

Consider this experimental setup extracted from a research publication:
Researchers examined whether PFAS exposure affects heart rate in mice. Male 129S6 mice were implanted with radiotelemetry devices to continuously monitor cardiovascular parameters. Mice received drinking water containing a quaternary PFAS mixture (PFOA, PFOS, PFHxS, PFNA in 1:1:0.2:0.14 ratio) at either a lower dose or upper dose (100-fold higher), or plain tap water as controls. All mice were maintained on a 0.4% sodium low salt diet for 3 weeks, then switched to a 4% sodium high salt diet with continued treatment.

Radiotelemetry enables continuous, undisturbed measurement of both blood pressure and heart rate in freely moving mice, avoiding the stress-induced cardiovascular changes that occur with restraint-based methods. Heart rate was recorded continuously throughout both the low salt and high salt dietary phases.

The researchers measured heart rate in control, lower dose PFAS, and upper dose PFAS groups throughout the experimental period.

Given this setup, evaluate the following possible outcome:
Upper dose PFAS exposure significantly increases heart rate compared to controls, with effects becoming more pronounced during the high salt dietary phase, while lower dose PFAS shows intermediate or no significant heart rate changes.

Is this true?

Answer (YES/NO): NO